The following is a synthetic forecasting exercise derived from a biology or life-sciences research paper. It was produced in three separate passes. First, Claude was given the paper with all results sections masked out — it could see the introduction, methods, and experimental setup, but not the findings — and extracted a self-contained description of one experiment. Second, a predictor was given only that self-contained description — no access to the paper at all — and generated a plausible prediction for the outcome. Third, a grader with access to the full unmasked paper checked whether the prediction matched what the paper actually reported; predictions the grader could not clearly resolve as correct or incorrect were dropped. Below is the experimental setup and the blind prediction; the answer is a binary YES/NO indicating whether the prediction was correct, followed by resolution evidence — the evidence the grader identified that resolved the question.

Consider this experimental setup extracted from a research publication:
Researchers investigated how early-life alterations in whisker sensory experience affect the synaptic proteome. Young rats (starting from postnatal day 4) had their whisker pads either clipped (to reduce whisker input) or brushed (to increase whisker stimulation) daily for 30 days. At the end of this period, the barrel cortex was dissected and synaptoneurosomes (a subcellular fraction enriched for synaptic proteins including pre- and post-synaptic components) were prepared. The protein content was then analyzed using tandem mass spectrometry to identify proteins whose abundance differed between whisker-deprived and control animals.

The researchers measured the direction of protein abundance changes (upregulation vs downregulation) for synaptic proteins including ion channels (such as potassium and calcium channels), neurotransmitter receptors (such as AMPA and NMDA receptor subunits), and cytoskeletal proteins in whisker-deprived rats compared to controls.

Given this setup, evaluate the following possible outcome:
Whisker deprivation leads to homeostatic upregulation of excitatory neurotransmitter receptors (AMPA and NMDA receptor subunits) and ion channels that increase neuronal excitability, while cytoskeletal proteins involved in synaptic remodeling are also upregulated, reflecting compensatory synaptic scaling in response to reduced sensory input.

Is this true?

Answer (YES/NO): NO